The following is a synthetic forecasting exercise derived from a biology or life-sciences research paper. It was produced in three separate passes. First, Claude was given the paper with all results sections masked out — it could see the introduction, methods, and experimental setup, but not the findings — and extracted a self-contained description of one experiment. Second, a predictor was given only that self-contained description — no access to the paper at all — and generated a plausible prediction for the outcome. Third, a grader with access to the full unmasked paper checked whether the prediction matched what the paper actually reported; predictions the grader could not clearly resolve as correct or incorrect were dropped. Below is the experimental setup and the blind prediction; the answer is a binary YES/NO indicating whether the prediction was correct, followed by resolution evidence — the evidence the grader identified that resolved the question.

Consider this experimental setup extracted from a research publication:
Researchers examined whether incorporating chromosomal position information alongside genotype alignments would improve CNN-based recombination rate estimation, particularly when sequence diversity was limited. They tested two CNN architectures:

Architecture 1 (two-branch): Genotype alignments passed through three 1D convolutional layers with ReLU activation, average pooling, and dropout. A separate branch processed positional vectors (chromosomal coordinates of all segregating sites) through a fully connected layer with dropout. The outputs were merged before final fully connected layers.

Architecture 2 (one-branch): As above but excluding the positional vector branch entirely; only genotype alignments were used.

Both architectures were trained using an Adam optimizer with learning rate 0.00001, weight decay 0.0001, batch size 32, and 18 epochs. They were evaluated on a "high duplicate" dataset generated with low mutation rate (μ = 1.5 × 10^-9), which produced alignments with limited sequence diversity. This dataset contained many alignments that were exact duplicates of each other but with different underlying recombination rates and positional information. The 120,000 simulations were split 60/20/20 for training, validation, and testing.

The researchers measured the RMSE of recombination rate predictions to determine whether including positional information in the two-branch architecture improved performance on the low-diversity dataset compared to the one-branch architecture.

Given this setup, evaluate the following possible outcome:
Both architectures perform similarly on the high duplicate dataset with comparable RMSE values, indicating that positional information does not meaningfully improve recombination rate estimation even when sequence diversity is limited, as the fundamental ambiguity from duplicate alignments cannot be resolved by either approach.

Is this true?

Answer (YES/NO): NO